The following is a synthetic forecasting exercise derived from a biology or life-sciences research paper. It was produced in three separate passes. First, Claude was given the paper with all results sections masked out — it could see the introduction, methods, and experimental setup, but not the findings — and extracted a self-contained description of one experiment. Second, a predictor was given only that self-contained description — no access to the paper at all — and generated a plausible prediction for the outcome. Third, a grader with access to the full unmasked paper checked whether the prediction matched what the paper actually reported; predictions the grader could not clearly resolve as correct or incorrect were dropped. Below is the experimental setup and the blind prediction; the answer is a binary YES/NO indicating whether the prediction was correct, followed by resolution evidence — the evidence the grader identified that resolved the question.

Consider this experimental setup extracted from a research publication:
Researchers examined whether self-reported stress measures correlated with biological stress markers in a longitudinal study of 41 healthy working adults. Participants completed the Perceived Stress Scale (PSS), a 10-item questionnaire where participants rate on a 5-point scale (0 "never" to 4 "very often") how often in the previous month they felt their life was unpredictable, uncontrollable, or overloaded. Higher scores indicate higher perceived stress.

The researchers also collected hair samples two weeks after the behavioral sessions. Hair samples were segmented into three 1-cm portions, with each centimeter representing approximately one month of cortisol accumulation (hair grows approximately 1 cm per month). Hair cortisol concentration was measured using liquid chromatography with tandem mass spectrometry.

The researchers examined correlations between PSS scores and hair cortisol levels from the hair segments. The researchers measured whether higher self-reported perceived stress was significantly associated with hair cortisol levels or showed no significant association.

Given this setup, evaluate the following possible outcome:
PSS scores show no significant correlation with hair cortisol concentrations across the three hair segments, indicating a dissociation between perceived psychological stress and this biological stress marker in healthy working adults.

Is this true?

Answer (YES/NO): YES